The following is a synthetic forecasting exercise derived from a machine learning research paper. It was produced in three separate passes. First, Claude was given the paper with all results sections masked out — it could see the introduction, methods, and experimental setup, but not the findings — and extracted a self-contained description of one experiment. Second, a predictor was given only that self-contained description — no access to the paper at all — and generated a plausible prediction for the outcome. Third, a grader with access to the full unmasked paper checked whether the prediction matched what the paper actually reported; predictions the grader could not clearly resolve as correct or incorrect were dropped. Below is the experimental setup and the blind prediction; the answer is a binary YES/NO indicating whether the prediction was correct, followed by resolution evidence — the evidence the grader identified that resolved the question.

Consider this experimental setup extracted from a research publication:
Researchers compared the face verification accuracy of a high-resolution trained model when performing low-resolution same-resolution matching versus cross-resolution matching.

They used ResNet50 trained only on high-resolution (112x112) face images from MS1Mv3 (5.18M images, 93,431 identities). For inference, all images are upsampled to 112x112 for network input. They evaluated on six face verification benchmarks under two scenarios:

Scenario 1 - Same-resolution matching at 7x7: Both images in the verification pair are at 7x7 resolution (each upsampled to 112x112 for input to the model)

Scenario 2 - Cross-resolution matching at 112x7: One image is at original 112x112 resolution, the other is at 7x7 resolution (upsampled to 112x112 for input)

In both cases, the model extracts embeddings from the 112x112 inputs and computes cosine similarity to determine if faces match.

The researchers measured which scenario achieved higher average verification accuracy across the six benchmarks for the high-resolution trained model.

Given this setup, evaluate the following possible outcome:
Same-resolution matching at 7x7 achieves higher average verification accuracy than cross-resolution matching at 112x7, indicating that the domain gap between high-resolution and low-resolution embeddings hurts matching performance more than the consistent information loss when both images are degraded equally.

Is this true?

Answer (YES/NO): YES